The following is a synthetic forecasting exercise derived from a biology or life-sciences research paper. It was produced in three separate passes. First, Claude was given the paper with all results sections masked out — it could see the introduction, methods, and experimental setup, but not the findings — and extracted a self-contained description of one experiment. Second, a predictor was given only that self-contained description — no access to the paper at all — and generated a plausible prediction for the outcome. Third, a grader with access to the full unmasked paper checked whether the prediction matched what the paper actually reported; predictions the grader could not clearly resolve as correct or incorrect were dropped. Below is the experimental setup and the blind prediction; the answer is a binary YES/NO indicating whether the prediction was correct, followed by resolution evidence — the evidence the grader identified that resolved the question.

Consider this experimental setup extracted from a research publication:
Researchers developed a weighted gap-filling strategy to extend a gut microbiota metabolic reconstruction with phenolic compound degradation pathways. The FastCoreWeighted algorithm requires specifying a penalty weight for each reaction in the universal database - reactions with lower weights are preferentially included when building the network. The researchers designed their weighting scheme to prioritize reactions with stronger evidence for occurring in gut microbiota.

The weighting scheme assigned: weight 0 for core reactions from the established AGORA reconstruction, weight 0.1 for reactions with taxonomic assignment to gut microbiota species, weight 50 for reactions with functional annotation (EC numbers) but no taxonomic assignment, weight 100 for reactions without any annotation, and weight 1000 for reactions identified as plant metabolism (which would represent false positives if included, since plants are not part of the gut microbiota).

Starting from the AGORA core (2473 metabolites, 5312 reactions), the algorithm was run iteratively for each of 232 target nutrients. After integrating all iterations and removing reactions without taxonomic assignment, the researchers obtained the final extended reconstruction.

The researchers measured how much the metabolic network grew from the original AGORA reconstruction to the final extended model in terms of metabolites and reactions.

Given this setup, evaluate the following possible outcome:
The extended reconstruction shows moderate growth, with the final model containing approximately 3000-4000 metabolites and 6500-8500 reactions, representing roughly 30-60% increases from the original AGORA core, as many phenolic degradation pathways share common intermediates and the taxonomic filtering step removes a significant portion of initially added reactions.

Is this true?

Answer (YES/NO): NO